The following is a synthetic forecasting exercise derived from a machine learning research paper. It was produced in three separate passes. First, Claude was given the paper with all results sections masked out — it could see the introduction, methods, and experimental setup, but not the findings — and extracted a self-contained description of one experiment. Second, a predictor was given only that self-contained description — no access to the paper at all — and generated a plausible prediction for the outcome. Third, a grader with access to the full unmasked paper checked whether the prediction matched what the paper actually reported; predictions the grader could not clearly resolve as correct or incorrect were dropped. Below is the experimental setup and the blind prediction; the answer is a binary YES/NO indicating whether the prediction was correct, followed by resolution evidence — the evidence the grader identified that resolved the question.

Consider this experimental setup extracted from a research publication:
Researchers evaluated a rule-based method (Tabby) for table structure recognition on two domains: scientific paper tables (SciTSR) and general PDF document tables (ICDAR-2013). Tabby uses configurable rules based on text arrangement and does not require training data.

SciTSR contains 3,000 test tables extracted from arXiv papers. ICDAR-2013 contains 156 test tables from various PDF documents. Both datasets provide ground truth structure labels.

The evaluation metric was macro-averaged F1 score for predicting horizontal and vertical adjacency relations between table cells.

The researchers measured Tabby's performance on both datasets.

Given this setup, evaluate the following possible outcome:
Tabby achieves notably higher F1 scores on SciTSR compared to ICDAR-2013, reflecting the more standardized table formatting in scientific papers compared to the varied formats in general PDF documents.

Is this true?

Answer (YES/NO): YES